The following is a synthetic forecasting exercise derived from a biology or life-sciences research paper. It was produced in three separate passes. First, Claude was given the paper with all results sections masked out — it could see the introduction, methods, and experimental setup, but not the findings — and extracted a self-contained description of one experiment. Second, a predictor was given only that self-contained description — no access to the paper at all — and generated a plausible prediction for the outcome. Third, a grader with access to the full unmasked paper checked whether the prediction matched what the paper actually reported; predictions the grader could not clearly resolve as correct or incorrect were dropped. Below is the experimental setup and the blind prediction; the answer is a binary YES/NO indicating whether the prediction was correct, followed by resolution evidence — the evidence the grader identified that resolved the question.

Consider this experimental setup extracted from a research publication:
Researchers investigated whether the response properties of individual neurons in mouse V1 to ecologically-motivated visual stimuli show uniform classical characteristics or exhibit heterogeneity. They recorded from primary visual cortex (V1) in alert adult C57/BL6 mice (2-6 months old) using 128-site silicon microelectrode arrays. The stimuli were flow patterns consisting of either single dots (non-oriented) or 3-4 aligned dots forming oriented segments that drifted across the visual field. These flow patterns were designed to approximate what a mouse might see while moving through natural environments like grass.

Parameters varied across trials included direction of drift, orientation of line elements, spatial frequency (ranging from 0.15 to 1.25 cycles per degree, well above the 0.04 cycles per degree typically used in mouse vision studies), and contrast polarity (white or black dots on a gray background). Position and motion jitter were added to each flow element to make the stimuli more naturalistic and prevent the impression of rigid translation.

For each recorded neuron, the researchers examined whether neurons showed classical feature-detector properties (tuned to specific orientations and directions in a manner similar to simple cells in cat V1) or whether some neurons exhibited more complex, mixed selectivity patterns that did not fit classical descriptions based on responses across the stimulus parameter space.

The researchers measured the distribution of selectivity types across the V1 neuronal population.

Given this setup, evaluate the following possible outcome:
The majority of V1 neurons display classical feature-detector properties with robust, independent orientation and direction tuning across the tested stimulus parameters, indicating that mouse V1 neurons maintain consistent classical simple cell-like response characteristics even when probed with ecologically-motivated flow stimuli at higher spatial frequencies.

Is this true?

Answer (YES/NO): NO